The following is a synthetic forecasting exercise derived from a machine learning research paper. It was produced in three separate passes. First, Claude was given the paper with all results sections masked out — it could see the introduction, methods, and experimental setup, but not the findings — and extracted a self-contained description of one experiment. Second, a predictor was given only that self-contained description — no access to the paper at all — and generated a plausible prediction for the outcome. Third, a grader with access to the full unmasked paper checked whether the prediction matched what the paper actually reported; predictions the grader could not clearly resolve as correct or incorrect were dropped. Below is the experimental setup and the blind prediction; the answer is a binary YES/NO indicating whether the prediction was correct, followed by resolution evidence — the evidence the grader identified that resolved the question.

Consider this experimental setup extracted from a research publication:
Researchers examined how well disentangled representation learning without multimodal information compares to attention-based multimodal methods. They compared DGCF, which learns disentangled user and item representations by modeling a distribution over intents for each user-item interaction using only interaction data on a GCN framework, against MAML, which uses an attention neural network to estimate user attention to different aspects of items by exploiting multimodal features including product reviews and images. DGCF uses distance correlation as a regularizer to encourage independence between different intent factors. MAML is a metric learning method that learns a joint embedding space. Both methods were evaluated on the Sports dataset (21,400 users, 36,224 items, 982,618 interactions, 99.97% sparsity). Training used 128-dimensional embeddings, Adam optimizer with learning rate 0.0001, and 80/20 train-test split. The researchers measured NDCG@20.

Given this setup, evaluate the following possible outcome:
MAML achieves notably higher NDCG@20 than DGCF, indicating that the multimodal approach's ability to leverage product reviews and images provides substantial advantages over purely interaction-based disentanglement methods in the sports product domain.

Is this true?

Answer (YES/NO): YES